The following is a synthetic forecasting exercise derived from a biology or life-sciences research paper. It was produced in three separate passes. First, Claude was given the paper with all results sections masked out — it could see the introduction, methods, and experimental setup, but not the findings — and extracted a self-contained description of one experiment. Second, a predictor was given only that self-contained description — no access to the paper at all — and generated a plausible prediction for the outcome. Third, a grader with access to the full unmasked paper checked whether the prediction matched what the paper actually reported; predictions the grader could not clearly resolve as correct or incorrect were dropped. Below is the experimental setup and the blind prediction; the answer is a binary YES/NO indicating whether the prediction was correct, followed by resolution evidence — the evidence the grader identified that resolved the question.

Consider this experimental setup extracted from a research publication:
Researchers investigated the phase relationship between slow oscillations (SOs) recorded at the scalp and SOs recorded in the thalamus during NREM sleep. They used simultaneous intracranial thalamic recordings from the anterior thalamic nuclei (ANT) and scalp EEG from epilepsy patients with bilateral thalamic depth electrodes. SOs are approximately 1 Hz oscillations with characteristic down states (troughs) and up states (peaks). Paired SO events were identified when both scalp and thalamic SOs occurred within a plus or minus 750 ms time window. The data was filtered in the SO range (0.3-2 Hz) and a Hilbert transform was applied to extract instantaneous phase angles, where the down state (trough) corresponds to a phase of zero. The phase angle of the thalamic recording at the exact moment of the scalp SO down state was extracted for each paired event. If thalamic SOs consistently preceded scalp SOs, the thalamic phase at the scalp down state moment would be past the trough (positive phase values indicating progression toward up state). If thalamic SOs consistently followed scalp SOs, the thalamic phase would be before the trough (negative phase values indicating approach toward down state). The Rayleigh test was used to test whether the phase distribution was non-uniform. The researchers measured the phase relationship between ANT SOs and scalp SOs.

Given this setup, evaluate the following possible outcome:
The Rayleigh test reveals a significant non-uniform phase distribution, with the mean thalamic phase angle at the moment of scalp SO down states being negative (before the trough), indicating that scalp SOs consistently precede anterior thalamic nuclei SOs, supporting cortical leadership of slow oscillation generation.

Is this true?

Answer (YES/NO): NO